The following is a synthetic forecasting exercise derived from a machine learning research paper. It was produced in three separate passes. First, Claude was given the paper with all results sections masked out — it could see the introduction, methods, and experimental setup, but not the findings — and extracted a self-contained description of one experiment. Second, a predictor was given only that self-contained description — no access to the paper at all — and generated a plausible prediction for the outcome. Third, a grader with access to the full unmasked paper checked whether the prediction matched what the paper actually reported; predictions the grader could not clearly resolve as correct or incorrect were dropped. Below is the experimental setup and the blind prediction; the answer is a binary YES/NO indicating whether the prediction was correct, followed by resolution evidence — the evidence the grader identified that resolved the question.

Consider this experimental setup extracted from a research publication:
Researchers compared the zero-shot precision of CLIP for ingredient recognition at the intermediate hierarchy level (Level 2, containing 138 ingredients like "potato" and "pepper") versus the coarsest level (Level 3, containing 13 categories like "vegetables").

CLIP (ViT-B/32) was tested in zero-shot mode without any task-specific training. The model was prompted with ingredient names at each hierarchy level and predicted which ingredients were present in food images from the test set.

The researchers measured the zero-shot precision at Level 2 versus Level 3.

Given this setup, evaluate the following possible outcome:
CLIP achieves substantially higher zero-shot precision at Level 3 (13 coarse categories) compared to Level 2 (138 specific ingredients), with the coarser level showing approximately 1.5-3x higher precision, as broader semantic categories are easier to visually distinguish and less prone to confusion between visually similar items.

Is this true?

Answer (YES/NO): YES